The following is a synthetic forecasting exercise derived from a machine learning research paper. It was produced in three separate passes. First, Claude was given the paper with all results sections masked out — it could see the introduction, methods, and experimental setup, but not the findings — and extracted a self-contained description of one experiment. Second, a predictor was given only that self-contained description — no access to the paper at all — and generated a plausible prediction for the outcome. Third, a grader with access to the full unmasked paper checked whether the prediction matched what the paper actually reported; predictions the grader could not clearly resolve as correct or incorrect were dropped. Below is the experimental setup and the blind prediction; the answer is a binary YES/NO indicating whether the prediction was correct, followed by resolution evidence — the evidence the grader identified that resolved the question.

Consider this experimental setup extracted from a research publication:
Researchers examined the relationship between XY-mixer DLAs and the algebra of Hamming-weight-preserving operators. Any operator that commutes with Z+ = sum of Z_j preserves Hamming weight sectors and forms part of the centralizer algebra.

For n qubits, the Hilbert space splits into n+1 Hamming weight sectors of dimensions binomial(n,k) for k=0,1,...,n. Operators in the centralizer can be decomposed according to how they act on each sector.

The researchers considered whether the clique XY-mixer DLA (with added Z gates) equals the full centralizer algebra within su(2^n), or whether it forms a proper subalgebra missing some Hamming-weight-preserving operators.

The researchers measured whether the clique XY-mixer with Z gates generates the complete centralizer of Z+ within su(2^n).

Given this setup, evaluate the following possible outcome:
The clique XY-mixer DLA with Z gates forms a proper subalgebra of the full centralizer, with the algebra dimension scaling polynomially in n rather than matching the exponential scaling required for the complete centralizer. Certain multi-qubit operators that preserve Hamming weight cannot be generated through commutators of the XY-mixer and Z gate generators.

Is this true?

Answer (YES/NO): NO